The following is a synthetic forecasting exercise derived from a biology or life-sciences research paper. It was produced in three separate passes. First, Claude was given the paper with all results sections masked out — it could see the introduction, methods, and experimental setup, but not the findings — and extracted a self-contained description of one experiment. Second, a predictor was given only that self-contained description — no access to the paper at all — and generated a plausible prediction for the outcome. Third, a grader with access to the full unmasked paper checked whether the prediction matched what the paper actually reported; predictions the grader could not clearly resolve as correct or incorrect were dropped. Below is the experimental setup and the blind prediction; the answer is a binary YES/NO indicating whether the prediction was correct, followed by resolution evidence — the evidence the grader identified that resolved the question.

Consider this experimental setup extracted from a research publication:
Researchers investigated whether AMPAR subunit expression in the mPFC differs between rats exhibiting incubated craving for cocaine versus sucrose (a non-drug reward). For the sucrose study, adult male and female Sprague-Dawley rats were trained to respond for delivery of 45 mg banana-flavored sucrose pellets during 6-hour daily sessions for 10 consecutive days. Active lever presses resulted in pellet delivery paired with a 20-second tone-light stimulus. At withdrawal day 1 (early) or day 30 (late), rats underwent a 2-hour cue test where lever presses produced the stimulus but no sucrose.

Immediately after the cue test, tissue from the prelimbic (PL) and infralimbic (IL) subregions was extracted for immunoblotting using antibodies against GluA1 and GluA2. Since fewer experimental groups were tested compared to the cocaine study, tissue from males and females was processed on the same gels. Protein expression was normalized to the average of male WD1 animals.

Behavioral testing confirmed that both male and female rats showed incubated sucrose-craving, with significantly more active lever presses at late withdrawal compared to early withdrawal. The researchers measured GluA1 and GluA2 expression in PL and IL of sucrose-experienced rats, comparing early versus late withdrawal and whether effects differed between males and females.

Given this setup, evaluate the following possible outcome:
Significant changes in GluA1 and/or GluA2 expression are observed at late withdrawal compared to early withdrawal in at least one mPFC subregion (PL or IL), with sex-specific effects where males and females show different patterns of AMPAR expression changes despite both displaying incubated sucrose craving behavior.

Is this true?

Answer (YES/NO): YES